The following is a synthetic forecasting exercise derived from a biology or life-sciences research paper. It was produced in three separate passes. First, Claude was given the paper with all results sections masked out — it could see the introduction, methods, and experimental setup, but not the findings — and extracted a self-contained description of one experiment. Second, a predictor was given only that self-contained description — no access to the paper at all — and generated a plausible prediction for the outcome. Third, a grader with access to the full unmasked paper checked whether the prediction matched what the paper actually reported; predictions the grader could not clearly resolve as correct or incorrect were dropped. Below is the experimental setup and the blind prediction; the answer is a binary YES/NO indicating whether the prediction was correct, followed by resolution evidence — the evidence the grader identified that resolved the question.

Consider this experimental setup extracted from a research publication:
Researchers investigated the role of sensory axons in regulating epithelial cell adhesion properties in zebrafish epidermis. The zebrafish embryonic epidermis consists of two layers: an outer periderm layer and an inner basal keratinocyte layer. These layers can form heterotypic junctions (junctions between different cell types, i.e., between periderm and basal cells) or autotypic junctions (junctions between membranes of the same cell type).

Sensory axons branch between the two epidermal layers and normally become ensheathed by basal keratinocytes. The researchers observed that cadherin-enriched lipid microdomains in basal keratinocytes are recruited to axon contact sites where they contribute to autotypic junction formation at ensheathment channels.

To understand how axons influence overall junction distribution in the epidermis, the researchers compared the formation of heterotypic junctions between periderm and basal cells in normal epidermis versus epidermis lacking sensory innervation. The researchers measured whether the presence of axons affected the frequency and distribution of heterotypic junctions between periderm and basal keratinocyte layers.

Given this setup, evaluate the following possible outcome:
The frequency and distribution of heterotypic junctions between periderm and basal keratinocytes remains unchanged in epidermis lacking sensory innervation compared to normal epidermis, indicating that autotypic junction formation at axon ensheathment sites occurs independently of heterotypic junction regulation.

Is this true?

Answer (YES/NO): NO